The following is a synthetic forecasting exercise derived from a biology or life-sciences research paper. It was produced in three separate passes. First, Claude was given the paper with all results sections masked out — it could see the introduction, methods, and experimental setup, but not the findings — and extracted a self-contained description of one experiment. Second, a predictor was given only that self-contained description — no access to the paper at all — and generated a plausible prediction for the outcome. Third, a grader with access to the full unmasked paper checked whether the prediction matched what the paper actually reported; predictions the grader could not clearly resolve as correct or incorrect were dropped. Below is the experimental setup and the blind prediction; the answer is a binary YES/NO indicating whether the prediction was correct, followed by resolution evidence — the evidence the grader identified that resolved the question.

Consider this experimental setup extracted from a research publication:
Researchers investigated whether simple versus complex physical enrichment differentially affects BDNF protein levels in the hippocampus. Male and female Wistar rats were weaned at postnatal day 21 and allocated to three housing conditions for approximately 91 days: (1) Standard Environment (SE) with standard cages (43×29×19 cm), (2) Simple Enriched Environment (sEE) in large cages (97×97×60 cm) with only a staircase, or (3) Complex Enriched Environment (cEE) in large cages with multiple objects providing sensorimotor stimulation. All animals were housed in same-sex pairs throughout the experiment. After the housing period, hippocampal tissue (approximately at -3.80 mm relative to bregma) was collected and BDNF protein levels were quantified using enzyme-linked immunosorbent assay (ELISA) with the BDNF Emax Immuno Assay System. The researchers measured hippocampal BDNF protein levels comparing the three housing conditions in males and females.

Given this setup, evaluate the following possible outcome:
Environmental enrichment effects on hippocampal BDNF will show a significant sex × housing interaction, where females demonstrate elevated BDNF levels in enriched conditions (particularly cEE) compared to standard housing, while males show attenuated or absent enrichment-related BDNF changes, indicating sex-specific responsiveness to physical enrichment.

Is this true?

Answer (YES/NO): NO